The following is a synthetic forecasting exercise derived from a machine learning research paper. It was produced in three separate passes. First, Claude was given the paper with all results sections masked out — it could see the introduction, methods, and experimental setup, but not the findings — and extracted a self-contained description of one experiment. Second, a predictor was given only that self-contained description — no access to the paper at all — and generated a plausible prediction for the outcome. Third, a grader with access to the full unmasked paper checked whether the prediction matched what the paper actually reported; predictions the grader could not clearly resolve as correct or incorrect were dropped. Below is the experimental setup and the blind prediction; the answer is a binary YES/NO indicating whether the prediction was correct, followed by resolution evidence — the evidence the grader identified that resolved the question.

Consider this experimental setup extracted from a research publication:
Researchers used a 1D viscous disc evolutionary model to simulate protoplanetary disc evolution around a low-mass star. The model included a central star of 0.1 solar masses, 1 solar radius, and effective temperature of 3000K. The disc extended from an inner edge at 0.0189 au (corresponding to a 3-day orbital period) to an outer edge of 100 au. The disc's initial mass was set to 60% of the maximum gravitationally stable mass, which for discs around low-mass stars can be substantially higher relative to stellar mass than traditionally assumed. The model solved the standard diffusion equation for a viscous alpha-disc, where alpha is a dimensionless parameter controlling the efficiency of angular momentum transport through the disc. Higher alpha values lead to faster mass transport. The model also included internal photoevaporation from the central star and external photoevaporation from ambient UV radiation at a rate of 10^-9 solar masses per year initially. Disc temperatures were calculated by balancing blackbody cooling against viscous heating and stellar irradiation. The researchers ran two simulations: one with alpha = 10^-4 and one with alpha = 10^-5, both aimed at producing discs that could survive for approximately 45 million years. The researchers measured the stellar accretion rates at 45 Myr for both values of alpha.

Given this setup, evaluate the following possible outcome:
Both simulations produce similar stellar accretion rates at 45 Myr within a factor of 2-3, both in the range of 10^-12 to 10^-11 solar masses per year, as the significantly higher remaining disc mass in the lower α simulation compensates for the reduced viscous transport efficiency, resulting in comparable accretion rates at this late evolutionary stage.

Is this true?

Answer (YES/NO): NO